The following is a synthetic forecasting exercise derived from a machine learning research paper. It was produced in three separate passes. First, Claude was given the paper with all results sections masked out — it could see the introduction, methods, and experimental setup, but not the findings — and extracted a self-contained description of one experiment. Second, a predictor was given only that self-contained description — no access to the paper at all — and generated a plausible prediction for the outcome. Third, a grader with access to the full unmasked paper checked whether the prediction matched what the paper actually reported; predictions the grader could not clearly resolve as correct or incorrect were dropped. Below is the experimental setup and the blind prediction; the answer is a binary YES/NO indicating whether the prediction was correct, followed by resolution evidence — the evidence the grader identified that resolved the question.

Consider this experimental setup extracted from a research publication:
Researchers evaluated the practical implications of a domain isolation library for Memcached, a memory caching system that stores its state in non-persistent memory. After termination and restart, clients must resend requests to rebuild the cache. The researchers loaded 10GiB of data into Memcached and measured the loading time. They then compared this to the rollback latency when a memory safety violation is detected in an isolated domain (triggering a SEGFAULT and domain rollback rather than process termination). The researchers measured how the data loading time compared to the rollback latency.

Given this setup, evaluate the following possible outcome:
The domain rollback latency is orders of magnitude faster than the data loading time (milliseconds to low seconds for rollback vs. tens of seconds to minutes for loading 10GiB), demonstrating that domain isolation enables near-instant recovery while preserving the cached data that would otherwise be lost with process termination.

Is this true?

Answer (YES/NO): NO